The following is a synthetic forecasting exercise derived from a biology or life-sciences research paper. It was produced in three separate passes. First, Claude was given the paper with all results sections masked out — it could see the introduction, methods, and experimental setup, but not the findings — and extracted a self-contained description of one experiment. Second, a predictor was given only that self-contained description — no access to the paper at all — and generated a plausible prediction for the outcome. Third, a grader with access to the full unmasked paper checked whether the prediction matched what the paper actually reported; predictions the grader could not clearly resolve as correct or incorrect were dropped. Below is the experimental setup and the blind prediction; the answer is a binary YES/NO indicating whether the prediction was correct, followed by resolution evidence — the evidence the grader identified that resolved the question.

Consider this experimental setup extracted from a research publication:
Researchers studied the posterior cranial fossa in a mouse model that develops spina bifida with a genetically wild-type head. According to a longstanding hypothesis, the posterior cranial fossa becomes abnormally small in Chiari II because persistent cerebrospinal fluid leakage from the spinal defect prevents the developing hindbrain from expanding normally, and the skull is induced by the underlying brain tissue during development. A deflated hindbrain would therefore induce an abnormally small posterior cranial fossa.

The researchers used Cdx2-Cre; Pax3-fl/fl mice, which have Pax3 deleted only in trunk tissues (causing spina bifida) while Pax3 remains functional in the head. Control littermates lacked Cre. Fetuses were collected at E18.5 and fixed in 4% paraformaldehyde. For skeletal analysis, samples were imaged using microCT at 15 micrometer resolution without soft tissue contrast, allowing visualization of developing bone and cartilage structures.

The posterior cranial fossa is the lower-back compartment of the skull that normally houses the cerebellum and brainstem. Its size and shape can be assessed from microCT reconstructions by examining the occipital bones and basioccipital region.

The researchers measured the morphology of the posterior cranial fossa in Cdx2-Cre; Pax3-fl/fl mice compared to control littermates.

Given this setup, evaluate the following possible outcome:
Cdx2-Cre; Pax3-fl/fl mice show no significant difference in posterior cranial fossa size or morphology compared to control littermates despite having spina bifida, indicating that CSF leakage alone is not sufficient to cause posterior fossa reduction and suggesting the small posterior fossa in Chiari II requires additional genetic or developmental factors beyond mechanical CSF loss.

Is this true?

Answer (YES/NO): NO